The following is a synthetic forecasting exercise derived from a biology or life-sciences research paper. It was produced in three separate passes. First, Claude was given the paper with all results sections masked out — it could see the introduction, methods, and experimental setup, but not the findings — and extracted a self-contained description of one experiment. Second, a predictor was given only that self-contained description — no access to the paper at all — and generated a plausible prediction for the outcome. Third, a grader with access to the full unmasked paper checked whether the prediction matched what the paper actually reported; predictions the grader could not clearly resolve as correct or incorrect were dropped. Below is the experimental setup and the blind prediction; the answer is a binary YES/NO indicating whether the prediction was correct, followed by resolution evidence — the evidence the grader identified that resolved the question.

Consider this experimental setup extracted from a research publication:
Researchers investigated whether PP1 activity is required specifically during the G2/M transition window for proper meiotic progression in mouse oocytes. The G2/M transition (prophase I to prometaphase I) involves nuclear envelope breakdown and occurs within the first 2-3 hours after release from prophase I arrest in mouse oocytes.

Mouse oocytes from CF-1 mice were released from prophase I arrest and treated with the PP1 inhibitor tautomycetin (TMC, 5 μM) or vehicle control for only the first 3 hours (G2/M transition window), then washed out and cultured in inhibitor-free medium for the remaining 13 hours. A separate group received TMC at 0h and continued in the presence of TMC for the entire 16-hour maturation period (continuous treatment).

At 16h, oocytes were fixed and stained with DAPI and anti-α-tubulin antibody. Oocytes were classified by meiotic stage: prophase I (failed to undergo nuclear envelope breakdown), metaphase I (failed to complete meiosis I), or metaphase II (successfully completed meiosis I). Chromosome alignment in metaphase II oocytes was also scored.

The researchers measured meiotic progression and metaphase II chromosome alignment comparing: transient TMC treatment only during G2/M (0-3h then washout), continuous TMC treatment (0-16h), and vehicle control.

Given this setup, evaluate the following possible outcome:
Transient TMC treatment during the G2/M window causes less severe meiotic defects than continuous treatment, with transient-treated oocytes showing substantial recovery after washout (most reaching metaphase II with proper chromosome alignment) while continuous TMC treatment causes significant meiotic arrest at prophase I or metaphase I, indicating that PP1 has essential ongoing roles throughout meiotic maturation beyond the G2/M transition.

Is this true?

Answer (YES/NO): YES